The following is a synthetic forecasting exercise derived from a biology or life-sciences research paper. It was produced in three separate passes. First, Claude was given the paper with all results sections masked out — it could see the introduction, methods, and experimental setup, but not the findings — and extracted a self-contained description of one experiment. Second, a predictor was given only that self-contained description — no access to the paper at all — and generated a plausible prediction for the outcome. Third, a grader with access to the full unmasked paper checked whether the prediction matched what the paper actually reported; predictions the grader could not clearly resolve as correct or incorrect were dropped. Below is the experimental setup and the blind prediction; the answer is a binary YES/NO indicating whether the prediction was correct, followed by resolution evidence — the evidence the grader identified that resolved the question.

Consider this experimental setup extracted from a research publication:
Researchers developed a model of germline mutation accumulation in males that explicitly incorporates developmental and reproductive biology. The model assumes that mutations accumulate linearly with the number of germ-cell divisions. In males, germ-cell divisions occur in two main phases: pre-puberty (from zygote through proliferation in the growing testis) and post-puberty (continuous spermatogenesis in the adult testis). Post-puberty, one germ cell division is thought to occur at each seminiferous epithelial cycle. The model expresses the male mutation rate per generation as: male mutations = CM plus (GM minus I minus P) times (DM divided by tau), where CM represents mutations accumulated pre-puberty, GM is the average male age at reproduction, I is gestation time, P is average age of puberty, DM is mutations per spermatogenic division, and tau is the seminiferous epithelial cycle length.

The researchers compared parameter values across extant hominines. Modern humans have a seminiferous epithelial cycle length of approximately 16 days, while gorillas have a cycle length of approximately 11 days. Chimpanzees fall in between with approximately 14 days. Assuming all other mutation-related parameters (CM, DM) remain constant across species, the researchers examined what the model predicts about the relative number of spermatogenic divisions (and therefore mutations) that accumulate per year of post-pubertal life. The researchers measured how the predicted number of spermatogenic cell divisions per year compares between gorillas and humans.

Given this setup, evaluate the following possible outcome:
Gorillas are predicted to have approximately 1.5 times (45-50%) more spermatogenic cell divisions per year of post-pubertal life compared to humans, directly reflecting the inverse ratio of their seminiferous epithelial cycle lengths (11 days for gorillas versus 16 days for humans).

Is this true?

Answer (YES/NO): NO